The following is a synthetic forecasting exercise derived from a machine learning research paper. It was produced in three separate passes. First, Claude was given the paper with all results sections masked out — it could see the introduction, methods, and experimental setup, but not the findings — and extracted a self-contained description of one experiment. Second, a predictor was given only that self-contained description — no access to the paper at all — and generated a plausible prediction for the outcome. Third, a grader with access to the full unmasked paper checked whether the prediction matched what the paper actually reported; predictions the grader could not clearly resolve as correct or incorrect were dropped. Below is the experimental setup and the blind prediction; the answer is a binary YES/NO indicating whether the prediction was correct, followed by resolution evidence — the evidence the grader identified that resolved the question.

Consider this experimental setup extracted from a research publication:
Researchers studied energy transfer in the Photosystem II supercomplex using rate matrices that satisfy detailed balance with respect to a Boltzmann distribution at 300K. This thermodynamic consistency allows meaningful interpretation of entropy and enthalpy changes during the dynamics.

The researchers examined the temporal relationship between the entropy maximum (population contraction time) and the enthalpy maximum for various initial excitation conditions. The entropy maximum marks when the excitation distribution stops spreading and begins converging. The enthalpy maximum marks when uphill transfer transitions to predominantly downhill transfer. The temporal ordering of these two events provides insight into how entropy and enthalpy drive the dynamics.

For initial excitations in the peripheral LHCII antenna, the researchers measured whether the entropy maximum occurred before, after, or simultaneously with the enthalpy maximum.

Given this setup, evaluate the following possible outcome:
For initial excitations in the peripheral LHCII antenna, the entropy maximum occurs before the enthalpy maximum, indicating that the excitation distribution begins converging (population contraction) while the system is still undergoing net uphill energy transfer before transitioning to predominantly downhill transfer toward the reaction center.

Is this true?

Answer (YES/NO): NO